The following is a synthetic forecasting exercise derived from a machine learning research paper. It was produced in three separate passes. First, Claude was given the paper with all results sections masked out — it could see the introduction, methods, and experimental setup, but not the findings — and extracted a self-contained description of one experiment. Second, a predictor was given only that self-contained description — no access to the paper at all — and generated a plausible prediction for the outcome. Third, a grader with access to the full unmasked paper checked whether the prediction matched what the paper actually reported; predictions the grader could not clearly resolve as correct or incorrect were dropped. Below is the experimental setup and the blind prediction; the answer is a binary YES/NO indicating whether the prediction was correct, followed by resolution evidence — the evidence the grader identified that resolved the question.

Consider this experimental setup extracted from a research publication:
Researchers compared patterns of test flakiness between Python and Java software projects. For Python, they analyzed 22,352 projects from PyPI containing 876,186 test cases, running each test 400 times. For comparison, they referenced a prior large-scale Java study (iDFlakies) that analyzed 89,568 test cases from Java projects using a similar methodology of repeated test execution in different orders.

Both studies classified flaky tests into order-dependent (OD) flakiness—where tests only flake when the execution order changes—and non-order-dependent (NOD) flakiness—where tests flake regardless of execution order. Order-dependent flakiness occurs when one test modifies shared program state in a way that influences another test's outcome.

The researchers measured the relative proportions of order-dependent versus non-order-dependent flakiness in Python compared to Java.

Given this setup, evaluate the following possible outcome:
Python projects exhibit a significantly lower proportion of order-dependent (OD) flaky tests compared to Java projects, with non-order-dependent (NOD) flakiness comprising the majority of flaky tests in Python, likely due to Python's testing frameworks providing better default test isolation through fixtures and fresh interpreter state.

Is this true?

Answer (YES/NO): NO